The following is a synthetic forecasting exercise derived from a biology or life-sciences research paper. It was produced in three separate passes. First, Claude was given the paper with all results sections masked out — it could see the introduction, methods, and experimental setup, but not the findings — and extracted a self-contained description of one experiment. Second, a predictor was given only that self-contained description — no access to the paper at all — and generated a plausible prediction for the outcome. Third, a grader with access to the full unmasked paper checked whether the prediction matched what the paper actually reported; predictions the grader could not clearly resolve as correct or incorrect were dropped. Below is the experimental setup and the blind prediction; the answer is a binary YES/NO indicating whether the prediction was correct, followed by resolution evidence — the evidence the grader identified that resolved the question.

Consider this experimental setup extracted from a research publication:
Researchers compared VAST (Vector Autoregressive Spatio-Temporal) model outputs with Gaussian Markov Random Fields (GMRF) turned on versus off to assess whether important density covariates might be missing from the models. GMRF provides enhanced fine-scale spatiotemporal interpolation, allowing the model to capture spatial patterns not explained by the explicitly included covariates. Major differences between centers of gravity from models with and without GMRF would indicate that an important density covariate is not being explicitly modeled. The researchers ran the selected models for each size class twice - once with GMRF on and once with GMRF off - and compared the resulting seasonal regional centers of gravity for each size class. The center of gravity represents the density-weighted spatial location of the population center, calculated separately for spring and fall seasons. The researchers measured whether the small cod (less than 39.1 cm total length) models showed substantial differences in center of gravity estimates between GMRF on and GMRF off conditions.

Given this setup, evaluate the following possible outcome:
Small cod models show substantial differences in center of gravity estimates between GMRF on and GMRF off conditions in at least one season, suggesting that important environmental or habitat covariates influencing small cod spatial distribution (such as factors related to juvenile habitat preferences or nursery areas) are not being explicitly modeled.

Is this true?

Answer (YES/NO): NO